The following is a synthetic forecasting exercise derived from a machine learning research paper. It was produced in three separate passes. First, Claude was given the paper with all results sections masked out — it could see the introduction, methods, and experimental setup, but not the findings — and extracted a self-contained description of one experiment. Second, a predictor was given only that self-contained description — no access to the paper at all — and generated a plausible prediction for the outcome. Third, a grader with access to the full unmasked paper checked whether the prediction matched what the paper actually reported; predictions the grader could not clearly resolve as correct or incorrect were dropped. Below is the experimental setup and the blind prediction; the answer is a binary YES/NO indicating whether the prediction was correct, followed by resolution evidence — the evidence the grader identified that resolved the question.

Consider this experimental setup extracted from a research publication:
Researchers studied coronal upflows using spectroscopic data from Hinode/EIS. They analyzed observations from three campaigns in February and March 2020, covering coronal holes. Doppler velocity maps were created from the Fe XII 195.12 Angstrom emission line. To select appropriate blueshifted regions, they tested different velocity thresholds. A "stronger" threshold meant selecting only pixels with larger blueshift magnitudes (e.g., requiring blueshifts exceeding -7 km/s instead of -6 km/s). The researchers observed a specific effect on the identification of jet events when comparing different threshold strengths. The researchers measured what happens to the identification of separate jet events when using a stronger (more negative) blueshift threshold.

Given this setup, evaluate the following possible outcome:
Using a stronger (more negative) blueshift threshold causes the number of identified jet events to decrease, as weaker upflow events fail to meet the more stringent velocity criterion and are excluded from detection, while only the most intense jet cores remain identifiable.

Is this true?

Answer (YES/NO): NO